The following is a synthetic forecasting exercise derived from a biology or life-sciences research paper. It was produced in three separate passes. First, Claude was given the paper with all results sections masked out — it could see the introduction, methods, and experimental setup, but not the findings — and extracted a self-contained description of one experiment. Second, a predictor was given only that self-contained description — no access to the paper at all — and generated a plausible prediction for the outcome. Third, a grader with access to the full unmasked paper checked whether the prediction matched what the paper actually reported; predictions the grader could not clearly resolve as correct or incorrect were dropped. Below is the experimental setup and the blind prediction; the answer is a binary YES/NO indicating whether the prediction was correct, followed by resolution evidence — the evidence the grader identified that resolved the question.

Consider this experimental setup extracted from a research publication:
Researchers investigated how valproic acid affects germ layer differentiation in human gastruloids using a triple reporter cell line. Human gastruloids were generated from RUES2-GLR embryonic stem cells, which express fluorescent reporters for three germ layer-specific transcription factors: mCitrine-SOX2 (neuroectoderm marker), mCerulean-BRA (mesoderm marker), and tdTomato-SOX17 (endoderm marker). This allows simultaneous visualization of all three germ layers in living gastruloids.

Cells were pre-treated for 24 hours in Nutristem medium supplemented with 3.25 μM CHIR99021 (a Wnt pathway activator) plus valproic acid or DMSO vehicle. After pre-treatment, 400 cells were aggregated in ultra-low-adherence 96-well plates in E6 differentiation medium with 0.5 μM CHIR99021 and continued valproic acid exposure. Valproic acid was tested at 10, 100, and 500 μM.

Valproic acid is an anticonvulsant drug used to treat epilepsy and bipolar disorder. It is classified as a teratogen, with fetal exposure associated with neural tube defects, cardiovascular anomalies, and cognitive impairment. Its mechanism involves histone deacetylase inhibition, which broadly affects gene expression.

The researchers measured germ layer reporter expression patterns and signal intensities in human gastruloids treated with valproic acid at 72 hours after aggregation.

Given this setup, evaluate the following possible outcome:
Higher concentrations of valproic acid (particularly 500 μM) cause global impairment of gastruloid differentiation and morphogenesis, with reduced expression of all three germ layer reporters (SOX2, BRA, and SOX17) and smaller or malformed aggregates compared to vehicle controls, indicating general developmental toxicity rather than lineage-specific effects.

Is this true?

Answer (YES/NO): NO